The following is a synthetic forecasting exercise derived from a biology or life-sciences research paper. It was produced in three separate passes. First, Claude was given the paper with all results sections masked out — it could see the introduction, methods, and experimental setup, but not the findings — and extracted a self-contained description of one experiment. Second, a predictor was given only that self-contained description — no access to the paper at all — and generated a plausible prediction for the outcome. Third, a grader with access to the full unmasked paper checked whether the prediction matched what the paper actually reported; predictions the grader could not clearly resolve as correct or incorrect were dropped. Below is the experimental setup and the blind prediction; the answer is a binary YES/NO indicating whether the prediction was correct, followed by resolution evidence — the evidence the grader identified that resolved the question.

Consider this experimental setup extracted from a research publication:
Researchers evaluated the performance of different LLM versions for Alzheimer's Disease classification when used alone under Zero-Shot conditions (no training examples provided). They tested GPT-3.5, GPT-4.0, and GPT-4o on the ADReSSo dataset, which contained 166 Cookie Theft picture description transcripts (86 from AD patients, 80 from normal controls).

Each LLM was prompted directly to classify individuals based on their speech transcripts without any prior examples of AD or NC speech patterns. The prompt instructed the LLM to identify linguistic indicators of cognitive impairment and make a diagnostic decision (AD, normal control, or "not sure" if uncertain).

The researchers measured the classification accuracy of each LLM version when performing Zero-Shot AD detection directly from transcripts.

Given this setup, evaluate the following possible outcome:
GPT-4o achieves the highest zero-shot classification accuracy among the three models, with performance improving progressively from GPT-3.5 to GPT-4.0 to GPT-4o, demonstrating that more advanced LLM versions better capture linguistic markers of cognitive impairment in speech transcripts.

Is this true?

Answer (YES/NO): YES